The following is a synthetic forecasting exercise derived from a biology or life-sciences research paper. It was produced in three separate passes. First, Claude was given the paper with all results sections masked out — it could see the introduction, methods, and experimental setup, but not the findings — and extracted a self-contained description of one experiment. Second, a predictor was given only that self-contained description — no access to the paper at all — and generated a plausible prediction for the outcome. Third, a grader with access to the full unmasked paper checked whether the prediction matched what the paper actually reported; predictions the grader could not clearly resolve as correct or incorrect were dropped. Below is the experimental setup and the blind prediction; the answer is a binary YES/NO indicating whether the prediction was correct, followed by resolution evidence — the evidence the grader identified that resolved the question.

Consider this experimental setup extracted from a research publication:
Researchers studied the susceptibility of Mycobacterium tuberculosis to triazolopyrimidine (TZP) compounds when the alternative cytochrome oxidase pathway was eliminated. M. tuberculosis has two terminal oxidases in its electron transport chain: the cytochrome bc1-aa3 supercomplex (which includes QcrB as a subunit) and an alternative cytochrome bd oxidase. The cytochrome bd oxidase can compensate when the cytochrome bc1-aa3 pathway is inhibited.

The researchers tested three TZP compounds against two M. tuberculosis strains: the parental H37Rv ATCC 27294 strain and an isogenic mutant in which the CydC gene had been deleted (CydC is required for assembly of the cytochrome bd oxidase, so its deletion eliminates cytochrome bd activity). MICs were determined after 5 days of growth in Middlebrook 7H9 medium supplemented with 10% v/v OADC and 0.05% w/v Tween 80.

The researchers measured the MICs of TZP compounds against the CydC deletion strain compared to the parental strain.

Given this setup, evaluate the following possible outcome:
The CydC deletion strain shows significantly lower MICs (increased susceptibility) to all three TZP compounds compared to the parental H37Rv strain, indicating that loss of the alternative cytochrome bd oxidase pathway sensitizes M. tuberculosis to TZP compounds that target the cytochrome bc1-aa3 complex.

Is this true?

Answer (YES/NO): YES